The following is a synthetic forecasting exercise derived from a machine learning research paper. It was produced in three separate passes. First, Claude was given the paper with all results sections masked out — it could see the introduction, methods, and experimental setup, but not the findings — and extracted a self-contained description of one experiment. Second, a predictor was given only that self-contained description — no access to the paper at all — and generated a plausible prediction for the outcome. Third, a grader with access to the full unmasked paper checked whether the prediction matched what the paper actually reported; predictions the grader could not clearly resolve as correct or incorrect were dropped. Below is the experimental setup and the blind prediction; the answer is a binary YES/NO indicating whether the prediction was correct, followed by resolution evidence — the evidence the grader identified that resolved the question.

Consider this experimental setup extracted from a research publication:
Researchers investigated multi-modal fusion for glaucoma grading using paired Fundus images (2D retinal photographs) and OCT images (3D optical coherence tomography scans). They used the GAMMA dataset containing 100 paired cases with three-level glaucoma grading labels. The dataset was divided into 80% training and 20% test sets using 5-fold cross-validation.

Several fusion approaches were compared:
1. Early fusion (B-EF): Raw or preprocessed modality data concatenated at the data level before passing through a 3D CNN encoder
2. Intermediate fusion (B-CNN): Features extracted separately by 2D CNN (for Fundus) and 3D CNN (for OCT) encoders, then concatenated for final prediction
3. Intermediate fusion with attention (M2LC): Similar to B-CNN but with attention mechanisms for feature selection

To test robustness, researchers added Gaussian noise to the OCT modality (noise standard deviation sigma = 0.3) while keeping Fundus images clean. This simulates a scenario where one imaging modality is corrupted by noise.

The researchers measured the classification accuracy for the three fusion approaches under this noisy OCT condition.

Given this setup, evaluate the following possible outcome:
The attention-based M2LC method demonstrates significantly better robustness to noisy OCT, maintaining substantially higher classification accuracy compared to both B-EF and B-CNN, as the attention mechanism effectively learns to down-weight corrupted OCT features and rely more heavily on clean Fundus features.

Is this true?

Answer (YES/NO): NO